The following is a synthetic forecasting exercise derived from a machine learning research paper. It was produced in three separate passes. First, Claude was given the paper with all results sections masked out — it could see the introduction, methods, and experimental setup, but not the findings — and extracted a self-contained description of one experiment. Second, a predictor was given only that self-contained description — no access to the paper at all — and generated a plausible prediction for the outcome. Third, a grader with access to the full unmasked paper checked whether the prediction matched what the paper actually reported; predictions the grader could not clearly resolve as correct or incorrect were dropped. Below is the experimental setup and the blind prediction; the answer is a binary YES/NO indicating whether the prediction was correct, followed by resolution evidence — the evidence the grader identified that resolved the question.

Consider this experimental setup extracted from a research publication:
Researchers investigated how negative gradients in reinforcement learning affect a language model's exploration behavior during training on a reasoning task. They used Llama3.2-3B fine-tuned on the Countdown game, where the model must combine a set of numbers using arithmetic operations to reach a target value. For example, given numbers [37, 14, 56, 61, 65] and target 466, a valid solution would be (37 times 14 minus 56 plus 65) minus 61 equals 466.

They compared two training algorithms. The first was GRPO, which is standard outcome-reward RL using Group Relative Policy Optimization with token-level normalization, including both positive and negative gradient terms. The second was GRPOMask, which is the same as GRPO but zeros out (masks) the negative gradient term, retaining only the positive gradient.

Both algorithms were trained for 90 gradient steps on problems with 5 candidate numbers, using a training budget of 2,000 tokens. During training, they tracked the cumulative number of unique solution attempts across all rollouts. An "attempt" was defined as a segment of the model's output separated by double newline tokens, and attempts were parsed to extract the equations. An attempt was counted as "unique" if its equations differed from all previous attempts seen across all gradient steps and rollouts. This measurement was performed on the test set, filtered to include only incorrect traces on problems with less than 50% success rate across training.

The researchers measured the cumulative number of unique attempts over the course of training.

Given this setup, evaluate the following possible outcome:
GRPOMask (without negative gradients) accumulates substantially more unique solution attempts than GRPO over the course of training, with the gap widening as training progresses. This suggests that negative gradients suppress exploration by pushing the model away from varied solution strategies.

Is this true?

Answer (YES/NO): NO